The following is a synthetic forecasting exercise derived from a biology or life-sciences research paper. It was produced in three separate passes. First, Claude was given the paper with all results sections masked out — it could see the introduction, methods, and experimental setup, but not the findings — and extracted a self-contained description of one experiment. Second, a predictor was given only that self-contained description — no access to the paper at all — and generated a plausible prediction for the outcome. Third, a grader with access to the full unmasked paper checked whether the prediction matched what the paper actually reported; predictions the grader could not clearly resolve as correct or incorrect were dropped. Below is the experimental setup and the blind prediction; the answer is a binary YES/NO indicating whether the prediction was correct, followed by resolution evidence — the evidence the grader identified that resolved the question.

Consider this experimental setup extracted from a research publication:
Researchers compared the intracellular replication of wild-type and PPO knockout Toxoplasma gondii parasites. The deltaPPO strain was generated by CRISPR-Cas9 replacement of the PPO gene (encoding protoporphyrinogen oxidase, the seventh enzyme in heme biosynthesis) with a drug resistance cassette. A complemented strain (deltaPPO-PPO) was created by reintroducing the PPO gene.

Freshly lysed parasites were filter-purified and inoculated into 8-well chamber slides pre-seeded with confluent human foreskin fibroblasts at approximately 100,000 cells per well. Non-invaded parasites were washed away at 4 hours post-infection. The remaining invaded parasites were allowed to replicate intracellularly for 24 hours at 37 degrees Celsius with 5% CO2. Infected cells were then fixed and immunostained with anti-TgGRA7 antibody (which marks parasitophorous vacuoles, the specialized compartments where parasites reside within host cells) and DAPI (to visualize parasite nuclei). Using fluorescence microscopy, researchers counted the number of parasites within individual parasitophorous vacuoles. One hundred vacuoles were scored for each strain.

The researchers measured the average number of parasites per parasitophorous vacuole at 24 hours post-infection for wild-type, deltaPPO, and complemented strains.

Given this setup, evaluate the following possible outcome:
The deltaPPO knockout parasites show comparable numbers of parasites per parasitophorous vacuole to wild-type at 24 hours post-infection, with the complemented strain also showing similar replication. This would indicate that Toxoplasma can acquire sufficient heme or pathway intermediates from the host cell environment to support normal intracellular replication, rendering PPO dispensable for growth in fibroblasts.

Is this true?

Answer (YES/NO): NO